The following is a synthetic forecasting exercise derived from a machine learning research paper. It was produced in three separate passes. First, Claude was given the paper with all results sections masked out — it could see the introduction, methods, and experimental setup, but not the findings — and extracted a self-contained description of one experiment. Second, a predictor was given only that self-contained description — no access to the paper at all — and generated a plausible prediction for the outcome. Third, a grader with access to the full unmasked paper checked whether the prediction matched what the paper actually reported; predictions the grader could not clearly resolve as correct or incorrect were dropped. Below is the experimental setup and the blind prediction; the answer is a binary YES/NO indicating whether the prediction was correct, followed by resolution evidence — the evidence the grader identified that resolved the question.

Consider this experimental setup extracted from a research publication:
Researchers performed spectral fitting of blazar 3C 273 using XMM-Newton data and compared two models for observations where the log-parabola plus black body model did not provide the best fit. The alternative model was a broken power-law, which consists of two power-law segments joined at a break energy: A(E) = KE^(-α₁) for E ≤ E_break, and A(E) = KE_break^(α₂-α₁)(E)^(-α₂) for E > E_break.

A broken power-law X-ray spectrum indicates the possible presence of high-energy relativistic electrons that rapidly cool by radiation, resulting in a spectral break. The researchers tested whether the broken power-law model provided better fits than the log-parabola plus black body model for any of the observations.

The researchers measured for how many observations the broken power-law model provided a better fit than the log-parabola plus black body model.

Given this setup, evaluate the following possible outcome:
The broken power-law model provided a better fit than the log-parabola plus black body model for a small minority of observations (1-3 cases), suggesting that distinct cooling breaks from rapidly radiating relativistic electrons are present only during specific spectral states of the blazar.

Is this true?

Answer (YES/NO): YES